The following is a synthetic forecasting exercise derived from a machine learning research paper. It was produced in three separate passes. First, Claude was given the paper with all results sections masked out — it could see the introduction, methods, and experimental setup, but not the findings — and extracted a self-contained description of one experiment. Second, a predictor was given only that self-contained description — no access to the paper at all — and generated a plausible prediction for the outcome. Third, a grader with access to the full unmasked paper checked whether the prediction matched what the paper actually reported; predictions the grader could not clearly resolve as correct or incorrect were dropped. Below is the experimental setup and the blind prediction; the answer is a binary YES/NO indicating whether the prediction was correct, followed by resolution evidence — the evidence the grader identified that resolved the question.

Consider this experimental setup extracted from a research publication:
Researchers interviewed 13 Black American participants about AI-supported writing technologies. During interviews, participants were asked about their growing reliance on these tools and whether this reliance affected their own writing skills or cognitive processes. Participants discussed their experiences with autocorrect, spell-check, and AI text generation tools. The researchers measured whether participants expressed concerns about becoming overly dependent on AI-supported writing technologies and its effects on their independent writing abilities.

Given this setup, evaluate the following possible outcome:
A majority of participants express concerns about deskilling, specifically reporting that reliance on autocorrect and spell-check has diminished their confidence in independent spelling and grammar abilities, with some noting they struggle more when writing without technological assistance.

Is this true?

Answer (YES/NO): NO